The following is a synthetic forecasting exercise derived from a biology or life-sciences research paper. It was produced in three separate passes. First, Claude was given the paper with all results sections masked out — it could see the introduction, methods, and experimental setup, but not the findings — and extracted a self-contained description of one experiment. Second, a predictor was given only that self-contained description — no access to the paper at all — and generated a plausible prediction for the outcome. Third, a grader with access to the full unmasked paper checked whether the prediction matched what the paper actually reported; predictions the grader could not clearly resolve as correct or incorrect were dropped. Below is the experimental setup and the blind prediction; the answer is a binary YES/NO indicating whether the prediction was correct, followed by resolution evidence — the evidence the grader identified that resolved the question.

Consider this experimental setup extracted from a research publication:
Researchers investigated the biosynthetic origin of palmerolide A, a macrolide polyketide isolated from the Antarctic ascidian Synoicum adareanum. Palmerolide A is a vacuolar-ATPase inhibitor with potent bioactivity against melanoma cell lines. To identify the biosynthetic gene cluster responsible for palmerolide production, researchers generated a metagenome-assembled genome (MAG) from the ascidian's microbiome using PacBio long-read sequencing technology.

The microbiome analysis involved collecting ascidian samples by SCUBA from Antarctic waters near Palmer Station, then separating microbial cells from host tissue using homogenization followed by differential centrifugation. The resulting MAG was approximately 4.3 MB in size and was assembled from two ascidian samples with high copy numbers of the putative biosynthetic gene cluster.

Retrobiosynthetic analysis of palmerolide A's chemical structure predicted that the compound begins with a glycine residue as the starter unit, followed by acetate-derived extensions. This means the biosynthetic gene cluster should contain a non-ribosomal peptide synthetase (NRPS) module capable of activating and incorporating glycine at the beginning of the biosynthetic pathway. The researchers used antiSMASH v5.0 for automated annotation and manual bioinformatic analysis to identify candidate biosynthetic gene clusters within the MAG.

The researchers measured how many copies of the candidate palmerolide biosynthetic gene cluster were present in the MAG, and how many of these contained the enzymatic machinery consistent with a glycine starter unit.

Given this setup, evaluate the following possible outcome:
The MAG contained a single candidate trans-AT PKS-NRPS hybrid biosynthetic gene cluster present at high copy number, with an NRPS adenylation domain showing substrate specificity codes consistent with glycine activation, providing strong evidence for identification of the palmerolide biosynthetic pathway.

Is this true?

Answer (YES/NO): NO